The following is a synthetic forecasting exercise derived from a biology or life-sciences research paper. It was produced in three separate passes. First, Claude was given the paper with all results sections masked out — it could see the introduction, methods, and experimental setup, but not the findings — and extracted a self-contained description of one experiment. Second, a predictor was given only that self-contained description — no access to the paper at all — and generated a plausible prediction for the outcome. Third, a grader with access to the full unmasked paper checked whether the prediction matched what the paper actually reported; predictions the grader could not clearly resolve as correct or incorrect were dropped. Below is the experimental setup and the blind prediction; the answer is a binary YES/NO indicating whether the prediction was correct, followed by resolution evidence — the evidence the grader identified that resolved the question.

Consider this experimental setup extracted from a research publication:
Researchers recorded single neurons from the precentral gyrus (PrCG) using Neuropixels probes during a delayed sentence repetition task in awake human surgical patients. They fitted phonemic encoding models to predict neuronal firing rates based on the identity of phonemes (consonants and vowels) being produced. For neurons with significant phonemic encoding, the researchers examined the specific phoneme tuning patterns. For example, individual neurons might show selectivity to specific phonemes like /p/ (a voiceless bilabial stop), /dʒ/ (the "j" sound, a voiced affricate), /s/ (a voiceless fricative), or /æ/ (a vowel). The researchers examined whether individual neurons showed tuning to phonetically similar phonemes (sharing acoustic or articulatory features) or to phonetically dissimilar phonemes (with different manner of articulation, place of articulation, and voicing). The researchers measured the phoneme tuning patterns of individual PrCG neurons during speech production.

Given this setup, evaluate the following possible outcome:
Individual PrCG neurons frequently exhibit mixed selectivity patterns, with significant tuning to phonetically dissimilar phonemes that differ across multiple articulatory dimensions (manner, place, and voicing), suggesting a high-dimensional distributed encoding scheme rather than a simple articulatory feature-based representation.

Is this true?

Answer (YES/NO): YES